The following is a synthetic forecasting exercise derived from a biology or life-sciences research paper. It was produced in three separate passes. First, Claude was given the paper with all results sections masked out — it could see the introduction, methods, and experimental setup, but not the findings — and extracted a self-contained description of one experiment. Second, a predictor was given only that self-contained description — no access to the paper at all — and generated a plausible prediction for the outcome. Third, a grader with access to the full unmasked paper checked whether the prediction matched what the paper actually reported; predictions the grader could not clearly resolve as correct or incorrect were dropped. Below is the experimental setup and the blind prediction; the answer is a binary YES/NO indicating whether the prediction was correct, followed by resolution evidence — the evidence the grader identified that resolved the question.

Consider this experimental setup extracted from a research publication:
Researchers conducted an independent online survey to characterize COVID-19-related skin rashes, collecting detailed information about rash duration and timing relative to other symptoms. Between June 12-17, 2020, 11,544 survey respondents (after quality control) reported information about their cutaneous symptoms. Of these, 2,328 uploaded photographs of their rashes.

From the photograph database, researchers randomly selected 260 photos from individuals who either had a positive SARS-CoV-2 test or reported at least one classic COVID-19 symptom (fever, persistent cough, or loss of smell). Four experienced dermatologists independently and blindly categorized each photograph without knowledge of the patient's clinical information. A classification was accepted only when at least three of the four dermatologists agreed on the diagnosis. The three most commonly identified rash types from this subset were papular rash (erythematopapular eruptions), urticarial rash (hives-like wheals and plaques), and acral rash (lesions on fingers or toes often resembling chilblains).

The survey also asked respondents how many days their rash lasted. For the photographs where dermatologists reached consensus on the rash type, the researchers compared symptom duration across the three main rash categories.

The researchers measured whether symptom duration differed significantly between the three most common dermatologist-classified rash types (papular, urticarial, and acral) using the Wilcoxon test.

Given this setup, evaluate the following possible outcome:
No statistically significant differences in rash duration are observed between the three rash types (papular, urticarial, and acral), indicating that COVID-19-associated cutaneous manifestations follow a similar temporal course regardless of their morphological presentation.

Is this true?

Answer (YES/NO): NO